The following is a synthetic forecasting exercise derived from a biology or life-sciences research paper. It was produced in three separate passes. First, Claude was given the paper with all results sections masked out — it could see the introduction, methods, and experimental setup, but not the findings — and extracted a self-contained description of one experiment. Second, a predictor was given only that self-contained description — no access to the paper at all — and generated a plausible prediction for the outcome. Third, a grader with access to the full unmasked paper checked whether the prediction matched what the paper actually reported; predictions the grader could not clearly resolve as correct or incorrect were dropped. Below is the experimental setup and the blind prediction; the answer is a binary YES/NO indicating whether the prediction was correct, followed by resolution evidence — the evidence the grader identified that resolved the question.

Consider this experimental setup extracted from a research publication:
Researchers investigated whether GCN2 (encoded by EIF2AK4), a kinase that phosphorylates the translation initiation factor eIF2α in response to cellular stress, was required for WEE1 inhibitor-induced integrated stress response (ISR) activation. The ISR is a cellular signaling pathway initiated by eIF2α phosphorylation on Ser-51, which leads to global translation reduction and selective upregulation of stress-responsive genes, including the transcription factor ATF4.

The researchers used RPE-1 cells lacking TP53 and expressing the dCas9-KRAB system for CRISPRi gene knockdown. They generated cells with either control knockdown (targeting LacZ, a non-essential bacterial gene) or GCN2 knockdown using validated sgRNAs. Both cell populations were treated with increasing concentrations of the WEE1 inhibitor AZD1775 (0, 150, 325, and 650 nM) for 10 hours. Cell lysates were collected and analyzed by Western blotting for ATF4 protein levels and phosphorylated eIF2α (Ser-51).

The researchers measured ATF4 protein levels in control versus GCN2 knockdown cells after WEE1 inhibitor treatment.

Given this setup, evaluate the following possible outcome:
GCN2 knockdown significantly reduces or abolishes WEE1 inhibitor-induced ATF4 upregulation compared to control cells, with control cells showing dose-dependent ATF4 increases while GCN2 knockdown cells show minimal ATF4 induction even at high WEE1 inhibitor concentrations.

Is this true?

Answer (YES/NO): YES